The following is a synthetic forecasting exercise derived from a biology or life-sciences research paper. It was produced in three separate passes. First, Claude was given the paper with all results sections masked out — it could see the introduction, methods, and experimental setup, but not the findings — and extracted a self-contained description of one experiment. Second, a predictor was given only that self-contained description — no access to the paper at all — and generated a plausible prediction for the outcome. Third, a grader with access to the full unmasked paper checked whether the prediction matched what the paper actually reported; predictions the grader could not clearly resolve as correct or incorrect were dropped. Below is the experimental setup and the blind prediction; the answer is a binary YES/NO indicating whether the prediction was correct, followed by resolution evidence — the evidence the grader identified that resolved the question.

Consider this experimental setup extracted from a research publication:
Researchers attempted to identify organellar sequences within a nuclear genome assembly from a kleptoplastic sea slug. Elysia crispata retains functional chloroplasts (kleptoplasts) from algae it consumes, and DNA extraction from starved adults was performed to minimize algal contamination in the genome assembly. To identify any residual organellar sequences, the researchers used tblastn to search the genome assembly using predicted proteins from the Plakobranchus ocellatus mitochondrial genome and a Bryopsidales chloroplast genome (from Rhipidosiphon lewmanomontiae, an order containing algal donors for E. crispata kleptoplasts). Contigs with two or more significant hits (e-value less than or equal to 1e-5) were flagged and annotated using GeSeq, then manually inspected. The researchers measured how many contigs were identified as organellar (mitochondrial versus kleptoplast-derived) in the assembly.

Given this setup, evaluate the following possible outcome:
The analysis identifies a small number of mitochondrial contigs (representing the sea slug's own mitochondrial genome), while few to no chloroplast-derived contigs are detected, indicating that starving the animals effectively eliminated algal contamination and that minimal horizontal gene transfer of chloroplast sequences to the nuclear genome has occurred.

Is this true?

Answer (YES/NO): NO